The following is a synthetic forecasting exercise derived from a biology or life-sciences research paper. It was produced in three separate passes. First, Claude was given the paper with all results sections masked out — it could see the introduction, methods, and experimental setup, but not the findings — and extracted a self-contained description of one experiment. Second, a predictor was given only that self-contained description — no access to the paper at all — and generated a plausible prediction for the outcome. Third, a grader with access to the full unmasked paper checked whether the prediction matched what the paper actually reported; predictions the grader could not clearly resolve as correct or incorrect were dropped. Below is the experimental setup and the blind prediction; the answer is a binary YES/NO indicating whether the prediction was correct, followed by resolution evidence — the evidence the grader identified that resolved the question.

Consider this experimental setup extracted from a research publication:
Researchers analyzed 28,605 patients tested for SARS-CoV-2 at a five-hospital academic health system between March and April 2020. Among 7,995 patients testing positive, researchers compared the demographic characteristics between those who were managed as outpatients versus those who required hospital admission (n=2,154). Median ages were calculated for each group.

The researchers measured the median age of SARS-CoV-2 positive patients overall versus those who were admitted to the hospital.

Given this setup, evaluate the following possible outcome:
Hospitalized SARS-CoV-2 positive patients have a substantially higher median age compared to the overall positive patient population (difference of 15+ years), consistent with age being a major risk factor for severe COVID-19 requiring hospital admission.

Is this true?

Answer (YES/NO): NO